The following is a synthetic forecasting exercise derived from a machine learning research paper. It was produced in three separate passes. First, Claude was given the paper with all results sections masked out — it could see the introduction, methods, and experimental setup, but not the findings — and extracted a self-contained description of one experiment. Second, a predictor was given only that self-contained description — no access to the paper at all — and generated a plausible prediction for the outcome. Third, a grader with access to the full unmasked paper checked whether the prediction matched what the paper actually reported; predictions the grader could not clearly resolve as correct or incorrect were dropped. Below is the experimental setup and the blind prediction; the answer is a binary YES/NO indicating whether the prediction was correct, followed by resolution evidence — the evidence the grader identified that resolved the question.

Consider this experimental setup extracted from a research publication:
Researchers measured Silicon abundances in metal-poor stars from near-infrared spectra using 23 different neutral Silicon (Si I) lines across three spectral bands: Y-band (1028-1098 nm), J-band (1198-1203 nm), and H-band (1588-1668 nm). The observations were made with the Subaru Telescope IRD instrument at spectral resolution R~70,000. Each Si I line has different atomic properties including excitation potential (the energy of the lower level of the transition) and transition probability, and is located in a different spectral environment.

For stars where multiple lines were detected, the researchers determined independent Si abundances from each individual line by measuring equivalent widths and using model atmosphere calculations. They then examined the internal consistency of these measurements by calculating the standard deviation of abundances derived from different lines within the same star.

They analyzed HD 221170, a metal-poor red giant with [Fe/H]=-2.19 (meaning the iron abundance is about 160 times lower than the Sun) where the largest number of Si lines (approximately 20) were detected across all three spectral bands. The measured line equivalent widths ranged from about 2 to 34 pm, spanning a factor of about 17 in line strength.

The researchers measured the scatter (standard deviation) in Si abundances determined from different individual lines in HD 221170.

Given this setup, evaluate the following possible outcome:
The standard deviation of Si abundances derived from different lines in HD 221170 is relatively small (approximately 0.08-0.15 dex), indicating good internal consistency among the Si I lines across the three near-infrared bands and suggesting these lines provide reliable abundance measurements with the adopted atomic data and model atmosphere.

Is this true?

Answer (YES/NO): YES